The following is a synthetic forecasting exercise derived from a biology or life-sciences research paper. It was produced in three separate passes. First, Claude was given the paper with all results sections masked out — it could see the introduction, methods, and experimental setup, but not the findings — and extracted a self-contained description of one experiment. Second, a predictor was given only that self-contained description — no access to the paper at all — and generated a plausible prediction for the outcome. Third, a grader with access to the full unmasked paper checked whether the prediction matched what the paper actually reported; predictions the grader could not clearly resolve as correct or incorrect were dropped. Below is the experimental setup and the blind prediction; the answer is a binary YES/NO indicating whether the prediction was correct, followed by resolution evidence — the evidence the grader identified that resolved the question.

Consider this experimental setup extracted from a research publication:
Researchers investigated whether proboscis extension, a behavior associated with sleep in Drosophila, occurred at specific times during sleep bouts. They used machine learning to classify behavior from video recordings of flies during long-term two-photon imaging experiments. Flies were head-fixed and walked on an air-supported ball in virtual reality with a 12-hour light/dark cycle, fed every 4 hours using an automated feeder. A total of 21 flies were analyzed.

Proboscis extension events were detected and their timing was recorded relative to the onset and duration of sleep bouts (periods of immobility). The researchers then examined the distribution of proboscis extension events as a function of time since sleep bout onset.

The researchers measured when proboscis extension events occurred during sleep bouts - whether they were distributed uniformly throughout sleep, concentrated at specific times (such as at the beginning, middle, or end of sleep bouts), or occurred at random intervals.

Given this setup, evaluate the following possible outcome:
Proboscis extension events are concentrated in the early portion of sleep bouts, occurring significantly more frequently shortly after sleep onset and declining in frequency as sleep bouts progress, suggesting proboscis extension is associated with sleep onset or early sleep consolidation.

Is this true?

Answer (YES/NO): YES